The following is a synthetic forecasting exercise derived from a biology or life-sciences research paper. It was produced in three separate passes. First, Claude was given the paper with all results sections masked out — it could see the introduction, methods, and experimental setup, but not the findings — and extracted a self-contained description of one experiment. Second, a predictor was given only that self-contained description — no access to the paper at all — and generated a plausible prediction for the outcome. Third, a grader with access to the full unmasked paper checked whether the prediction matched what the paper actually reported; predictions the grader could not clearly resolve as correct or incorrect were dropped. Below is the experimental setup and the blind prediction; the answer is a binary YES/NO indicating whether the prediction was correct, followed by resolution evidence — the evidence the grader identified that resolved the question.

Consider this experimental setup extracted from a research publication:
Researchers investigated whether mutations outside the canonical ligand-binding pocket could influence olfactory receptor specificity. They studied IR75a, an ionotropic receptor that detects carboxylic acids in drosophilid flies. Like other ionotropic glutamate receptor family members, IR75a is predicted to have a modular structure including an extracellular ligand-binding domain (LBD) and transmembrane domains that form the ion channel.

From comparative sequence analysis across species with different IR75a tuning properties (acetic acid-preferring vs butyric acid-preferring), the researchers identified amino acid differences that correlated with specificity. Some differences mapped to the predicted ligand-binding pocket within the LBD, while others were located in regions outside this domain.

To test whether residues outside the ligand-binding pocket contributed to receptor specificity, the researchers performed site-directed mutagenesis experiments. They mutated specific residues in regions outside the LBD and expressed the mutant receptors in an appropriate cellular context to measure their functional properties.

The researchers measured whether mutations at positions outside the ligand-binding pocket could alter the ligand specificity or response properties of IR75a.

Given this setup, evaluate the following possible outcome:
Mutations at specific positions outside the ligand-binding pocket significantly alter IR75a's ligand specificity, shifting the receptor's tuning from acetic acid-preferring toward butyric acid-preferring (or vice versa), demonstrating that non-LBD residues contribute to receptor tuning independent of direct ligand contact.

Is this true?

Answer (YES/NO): NO